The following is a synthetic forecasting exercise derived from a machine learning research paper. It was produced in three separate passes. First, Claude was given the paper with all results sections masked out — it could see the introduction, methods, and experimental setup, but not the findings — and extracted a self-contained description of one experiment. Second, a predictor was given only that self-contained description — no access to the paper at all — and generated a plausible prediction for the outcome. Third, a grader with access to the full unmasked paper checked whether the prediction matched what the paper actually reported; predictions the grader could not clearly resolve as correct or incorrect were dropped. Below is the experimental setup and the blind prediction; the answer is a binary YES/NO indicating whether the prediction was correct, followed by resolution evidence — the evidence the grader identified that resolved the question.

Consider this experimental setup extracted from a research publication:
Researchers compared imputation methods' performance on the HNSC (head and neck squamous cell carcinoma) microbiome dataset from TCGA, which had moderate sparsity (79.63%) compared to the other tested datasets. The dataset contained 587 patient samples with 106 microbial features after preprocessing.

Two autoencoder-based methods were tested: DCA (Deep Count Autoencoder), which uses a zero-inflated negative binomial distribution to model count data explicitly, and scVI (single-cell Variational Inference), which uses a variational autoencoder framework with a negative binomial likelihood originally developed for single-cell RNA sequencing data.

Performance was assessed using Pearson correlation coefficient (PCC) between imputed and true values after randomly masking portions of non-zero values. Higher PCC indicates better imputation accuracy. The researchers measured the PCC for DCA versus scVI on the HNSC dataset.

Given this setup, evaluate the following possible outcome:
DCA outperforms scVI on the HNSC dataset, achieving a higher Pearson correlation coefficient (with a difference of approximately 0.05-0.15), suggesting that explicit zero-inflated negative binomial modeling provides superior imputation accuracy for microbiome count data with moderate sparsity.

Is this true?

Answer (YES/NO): NO